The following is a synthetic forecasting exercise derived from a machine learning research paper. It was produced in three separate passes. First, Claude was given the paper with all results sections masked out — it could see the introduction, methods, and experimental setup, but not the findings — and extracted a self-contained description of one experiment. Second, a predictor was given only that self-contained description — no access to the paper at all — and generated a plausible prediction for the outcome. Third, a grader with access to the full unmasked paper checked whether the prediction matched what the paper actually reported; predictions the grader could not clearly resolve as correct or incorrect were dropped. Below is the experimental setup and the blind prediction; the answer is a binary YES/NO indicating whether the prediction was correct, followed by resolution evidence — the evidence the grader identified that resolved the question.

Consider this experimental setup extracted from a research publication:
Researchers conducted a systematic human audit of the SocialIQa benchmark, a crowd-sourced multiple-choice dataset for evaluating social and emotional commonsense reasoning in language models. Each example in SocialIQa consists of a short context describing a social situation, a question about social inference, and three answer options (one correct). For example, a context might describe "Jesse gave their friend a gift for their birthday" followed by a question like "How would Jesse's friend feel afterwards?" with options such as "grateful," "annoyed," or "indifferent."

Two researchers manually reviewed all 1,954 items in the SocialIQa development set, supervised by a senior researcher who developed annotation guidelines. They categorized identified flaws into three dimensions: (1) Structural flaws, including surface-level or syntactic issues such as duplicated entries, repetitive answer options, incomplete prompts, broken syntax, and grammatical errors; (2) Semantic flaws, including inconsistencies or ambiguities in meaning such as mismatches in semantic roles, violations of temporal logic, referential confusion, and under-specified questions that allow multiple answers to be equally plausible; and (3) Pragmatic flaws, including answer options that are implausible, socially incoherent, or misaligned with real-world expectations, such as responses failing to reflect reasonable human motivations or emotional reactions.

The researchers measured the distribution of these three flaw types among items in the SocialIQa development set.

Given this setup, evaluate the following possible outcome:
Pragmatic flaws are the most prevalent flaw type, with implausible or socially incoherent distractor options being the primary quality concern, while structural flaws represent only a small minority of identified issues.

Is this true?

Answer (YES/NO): NO